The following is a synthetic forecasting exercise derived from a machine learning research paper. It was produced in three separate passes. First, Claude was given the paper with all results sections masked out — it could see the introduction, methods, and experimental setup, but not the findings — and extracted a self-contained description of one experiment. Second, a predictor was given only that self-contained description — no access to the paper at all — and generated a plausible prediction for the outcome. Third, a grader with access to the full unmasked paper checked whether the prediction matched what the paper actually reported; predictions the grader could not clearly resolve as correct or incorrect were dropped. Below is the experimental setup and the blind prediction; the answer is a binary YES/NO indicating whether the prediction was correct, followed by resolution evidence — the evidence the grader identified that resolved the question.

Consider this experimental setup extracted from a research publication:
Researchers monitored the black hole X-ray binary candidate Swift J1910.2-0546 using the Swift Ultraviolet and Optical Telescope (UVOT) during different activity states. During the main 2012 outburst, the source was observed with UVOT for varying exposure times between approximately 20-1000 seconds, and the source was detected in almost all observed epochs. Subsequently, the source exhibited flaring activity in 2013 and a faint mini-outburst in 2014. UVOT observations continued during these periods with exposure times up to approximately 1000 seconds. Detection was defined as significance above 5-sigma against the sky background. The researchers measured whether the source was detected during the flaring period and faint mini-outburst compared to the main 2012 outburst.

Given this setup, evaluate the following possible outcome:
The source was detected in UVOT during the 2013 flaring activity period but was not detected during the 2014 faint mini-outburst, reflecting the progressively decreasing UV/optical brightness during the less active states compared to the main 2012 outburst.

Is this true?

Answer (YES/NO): NO